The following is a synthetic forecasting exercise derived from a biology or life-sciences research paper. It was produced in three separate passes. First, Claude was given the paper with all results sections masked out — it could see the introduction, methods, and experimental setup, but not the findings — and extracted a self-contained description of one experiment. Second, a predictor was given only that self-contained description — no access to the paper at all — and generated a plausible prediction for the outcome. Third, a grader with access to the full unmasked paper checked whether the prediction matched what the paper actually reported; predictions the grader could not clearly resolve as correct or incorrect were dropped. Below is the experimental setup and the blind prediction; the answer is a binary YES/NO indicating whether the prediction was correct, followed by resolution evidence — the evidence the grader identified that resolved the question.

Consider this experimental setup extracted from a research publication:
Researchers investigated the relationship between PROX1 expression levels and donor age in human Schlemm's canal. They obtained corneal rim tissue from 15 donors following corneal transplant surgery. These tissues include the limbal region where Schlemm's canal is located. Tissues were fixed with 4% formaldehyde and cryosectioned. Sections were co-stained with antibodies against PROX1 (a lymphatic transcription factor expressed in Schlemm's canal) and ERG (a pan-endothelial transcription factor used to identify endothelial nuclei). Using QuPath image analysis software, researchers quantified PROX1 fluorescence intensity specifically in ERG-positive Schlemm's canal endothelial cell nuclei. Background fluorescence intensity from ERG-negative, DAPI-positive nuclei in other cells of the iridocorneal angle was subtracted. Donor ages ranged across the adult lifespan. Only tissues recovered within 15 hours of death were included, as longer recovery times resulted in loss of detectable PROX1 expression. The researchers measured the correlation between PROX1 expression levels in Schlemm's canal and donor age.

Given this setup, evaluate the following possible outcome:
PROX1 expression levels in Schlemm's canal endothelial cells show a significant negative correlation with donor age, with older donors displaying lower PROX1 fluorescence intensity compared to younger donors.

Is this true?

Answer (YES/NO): YES